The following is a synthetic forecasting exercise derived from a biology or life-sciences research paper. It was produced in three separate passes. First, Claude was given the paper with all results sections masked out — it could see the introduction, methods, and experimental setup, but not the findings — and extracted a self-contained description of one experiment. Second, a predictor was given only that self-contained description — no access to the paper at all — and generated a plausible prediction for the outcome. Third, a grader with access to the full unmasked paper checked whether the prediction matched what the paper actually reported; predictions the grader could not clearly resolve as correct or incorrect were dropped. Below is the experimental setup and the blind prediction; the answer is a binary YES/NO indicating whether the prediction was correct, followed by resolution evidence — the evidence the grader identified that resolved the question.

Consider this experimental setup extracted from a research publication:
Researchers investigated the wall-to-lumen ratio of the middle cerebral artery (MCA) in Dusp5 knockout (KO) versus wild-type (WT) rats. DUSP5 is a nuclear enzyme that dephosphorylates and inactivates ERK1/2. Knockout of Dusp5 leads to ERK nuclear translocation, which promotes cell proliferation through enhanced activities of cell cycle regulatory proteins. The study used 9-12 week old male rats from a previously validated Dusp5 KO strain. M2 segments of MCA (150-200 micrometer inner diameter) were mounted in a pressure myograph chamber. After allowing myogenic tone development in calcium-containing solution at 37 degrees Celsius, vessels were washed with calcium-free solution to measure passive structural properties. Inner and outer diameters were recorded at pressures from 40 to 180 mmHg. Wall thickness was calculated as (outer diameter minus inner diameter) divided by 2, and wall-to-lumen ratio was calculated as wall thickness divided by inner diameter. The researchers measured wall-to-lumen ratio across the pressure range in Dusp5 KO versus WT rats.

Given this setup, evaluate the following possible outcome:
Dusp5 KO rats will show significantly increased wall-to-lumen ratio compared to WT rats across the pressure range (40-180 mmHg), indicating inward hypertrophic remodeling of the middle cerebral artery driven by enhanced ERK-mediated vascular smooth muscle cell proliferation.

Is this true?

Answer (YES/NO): NO